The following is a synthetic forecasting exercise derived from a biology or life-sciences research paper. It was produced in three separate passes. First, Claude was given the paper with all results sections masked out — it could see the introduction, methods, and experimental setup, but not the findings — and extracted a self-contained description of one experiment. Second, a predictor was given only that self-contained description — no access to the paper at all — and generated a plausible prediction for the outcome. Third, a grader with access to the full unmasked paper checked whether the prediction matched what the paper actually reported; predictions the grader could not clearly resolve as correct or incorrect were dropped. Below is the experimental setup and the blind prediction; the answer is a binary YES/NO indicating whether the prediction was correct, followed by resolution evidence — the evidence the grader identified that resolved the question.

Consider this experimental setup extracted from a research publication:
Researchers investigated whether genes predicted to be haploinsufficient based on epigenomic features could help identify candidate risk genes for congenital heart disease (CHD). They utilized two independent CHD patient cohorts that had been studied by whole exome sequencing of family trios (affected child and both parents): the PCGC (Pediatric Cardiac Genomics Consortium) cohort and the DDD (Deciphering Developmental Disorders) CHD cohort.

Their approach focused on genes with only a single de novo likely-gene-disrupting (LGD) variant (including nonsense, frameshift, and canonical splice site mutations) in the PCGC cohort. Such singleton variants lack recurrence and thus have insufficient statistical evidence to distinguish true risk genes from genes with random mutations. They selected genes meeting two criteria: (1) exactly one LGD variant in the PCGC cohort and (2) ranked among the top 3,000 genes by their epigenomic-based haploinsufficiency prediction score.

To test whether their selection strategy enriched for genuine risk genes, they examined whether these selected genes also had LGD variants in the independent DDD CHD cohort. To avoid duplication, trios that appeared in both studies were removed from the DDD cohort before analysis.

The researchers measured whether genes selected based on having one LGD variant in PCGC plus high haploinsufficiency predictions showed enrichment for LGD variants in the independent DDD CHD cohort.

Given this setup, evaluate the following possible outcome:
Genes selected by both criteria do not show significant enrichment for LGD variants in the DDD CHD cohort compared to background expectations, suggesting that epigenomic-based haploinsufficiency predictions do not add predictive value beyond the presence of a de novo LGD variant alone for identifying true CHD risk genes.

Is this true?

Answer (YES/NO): NO